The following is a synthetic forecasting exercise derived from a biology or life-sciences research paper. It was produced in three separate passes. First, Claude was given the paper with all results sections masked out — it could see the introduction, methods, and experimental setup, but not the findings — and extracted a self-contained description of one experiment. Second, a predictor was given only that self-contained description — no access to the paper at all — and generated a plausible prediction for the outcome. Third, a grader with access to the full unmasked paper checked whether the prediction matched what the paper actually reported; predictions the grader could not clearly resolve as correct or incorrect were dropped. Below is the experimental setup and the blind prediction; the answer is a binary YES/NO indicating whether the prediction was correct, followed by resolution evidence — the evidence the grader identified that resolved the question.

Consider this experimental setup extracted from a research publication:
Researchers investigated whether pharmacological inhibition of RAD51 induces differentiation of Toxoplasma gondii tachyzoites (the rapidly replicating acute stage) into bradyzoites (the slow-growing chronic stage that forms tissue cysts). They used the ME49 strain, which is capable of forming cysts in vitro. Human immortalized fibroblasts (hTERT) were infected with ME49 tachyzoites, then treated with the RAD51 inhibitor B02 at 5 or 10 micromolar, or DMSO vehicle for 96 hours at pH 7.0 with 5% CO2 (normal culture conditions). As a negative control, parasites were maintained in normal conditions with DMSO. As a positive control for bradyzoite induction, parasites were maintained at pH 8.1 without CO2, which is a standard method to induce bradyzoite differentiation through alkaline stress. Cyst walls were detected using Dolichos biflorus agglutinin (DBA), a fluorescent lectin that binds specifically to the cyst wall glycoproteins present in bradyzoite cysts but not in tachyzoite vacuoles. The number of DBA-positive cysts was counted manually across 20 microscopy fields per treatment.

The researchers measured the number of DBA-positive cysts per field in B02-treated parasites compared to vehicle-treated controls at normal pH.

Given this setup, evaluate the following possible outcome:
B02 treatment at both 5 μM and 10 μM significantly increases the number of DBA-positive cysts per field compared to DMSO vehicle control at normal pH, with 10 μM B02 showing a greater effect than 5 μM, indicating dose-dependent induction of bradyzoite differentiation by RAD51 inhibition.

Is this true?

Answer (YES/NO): NO